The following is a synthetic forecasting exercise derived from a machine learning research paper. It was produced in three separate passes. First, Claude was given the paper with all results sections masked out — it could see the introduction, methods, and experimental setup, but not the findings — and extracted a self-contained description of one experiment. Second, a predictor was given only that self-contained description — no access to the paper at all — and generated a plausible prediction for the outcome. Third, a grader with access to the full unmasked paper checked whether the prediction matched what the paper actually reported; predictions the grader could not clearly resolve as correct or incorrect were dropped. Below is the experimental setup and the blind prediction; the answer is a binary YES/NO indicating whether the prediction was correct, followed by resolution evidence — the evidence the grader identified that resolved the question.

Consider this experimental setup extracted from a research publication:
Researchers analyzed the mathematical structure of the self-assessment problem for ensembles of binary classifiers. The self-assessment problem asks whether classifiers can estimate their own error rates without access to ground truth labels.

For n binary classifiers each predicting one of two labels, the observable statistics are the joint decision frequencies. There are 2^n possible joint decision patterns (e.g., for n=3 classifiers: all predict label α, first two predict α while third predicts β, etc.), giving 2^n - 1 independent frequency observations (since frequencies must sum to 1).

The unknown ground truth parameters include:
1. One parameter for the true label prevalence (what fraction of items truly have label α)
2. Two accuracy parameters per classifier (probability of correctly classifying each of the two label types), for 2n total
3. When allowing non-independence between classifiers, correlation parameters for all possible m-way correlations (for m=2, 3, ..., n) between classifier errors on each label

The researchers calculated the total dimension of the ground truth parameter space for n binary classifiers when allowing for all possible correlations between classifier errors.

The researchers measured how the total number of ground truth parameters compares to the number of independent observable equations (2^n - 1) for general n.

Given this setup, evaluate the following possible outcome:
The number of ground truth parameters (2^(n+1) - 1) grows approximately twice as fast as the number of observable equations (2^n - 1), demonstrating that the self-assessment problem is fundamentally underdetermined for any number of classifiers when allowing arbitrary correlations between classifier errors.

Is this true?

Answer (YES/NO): YES